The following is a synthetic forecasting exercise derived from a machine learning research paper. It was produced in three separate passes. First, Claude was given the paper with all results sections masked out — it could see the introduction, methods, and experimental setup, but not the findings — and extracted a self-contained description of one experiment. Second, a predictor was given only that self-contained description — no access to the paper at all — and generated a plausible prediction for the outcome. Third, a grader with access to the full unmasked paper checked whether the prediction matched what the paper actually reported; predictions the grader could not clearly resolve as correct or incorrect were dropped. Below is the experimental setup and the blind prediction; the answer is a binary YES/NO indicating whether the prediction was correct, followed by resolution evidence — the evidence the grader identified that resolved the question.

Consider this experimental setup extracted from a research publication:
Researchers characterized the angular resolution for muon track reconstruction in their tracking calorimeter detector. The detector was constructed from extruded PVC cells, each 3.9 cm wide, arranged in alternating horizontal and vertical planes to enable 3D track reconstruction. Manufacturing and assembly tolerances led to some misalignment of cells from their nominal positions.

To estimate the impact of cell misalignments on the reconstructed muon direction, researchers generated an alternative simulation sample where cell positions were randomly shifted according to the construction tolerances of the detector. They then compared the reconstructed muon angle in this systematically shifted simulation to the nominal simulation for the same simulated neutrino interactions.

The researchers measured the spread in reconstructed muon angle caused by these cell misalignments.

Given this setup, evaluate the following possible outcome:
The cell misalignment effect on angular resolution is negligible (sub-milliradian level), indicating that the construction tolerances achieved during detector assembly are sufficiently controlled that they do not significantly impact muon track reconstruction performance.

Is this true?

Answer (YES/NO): NO